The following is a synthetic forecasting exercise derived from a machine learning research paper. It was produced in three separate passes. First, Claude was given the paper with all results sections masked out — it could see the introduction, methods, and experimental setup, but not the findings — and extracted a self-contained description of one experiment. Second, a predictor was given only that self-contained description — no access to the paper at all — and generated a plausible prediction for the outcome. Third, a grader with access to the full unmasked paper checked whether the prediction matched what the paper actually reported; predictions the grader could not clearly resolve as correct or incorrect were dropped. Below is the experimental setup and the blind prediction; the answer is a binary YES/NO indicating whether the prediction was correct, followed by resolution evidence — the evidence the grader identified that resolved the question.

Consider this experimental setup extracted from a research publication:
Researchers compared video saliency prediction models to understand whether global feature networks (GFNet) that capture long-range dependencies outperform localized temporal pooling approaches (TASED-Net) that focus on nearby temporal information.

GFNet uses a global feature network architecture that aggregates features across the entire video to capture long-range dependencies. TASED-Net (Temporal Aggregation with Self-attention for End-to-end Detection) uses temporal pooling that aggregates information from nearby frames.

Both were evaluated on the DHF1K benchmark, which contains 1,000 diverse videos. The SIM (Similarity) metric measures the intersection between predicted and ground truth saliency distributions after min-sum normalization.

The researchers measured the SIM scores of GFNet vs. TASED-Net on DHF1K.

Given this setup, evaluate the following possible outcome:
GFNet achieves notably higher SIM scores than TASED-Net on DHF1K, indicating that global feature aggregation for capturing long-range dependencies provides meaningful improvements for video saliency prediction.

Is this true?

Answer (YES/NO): NO